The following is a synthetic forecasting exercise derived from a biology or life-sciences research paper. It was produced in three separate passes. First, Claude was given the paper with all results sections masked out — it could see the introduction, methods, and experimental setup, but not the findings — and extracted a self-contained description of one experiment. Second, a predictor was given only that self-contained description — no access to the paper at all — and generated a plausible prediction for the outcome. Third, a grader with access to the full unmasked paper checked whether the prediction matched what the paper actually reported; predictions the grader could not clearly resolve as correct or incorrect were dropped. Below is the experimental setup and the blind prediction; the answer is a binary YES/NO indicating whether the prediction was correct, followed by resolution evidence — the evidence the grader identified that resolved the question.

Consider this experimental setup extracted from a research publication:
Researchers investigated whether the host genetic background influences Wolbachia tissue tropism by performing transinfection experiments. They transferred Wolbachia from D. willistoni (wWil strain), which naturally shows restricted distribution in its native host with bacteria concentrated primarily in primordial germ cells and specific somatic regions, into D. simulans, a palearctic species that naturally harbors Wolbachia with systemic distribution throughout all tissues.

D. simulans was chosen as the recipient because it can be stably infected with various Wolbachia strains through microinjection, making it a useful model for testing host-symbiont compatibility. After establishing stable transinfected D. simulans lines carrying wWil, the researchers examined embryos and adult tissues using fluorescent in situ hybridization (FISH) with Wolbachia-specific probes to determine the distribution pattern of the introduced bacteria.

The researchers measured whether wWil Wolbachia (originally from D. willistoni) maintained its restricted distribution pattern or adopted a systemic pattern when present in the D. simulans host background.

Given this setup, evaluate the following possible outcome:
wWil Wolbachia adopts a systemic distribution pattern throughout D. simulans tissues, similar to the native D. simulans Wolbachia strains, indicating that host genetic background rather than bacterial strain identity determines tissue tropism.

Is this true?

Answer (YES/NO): YES